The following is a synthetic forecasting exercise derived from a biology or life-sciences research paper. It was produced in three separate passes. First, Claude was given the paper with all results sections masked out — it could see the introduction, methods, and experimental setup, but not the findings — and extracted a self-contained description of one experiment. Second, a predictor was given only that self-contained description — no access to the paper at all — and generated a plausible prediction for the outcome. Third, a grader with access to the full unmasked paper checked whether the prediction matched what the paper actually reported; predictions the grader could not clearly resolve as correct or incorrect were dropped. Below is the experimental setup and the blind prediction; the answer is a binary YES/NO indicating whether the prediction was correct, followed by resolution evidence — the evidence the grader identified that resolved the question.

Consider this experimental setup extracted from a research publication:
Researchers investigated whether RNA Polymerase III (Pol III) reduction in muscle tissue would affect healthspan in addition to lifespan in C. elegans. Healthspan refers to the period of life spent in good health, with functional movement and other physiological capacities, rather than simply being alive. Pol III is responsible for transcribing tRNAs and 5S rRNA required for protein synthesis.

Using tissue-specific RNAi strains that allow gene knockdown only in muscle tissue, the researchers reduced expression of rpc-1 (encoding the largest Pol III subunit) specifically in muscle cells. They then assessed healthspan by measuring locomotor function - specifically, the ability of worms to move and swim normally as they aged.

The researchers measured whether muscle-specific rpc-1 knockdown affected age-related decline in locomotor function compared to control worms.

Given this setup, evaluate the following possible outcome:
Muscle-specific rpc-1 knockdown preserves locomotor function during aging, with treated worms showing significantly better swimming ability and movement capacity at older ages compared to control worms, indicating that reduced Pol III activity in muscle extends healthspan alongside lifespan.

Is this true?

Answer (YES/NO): YES